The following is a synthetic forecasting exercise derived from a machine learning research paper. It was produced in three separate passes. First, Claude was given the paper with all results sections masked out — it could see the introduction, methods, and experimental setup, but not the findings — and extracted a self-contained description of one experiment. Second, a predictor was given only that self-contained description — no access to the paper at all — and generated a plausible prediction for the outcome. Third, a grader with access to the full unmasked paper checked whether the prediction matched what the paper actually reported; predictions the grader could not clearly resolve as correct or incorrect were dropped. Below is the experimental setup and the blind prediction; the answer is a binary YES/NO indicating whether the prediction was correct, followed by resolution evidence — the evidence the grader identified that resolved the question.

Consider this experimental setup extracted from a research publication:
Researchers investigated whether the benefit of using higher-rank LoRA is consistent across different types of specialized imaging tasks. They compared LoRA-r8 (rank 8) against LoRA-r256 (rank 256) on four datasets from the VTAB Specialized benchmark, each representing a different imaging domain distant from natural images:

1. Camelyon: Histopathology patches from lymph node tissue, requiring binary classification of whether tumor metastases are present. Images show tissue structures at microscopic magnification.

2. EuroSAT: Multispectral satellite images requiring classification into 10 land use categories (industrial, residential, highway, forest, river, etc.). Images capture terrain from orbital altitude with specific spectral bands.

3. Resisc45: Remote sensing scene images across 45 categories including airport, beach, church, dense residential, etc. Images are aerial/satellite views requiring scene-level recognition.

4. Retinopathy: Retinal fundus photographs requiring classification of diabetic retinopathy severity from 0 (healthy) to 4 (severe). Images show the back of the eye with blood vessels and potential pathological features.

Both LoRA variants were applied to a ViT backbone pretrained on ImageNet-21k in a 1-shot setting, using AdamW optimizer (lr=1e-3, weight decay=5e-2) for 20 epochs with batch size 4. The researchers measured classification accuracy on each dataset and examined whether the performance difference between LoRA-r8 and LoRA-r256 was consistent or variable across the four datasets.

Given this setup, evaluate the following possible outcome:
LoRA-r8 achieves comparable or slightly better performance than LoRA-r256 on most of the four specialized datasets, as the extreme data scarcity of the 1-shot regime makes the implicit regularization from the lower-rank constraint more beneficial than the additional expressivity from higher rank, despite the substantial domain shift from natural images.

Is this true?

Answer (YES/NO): NO